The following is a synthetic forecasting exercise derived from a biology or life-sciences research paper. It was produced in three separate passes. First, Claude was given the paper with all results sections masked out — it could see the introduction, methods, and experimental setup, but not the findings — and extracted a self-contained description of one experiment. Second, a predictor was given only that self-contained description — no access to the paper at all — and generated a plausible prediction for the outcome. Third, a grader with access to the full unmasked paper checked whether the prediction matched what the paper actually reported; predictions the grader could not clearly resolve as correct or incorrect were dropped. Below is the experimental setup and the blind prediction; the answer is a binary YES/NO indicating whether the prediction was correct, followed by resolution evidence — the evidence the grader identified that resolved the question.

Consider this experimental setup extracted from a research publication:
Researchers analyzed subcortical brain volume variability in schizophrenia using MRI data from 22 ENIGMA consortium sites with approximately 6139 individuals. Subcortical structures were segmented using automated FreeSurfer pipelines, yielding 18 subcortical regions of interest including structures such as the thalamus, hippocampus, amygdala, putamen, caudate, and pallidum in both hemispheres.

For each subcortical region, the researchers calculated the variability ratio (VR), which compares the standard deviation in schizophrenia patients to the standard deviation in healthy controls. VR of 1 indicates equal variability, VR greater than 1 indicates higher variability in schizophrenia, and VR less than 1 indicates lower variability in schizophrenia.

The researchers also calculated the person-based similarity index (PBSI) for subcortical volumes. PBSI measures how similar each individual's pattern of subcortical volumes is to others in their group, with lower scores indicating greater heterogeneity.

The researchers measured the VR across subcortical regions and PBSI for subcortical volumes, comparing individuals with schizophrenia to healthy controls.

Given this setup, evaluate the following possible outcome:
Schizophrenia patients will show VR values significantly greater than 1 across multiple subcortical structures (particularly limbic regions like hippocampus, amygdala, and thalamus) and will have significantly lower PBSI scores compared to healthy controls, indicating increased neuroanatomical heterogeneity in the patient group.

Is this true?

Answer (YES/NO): NO